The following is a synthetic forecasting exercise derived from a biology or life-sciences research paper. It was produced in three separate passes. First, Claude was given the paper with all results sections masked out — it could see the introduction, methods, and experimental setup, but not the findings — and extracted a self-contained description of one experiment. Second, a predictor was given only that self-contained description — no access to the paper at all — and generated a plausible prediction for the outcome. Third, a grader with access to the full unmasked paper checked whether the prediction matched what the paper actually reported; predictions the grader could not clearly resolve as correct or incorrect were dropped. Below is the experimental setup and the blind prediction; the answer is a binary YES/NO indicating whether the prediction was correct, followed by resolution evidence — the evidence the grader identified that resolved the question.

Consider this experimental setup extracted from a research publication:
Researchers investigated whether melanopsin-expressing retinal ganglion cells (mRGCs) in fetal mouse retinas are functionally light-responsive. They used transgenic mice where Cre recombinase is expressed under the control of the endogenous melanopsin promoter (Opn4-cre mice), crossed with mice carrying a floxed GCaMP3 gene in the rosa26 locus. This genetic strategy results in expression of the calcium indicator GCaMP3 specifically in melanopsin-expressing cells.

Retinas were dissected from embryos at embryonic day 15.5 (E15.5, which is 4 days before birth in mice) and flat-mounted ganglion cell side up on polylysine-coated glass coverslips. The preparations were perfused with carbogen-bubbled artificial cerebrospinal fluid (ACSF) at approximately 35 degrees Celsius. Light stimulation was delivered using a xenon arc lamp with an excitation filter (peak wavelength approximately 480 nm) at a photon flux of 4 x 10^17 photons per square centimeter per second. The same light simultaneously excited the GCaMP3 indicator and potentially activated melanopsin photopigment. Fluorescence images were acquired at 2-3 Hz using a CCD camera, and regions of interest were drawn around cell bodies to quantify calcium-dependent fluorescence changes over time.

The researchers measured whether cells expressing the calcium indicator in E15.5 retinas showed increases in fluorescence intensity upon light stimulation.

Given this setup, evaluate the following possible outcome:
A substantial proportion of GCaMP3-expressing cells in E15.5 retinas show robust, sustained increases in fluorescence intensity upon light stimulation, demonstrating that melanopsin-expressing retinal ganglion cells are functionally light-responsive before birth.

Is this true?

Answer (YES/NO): YES